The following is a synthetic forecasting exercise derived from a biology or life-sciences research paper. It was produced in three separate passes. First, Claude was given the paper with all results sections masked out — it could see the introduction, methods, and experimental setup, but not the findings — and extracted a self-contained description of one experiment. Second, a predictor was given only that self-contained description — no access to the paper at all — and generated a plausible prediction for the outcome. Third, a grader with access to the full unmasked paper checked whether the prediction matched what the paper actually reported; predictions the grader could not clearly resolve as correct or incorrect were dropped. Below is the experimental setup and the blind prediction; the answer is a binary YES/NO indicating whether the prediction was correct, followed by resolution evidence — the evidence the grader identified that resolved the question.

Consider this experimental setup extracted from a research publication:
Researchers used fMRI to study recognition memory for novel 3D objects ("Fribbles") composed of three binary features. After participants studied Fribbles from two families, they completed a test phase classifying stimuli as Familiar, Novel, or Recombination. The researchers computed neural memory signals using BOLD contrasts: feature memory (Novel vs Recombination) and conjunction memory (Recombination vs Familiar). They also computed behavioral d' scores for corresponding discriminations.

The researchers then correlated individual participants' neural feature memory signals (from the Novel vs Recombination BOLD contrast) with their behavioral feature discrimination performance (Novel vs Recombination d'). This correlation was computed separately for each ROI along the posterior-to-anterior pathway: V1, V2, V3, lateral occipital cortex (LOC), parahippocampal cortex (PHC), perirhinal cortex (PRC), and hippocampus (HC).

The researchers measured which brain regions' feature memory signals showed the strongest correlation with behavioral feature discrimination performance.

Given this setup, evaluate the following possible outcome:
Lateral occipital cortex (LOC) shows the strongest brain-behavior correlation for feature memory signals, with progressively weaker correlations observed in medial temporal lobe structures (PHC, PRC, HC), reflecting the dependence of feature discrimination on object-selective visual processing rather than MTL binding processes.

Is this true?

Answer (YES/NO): NO